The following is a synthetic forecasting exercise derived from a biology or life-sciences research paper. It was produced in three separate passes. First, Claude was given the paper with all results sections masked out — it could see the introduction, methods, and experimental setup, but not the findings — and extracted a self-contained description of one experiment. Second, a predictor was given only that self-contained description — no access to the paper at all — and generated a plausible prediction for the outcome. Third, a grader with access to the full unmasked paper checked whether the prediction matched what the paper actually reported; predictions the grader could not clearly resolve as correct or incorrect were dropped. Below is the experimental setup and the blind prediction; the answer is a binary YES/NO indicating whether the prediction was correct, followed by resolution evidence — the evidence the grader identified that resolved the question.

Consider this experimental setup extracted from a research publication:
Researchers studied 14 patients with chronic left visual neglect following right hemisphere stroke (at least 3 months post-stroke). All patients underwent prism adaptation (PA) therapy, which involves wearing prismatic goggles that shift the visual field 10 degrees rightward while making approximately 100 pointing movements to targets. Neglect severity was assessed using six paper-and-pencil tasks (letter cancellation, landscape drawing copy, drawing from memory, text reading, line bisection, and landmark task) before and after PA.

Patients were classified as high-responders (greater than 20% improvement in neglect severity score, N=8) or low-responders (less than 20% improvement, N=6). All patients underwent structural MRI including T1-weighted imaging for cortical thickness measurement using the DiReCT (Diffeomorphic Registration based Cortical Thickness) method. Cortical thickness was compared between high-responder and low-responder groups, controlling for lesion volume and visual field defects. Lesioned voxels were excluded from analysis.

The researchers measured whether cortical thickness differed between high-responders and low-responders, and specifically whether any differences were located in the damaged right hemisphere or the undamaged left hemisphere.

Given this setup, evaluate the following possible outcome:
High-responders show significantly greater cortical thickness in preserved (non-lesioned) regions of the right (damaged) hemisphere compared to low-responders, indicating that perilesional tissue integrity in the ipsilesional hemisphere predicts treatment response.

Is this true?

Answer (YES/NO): NO